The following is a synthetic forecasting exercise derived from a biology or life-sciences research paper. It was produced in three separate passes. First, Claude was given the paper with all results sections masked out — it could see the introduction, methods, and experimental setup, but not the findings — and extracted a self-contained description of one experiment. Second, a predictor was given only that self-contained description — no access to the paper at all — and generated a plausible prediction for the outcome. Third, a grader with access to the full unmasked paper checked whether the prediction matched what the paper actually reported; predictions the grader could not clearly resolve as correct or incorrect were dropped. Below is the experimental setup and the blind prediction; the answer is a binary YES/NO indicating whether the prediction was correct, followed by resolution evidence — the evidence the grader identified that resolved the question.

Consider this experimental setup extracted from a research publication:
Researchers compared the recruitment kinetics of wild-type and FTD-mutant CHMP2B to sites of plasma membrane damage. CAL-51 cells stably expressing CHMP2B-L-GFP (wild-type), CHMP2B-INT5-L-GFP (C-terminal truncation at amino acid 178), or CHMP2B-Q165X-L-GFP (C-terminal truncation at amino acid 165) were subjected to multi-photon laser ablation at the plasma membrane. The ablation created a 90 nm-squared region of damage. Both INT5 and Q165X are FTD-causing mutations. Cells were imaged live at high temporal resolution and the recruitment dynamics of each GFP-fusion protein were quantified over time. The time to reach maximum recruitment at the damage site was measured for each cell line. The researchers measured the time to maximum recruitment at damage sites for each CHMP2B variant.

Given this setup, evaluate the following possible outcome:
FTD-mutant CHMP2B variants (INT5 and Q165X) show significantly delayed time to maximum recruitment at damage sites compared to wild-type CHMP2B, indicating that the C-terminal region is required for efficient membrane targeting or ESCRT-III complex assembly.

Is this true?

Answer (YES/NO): YES